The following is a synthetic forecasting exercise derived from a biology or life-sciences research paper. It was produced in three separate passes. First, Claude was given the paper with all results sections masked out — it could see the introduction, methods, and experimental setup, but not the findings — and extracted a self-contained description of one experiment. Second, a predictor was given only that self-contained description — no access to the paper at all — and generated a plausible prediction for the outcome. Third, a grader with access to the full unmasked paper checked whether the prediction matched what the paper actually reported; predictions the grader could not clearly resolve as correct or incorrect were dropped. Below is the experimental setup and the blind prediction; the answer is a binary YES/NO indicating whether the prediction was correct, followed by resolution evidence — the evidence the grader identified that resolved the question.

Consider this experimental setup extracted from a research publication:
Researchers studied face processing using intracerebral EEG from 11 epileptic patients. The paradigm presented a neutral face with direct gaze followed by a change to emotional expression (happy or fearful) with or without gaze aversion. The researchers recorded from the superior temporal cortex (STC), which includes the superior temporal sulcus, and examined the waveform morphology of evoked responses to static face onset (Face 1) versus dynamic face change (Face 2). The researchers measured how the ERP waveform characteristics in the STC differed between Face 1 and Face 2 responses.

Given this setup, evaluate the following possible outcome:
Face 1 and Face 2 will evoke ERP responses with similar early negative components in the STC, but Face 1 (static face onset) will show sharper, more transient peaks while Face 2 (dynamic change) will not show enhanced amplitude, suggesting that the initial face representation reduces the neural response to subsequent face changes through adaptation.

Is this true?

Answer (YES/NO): NO